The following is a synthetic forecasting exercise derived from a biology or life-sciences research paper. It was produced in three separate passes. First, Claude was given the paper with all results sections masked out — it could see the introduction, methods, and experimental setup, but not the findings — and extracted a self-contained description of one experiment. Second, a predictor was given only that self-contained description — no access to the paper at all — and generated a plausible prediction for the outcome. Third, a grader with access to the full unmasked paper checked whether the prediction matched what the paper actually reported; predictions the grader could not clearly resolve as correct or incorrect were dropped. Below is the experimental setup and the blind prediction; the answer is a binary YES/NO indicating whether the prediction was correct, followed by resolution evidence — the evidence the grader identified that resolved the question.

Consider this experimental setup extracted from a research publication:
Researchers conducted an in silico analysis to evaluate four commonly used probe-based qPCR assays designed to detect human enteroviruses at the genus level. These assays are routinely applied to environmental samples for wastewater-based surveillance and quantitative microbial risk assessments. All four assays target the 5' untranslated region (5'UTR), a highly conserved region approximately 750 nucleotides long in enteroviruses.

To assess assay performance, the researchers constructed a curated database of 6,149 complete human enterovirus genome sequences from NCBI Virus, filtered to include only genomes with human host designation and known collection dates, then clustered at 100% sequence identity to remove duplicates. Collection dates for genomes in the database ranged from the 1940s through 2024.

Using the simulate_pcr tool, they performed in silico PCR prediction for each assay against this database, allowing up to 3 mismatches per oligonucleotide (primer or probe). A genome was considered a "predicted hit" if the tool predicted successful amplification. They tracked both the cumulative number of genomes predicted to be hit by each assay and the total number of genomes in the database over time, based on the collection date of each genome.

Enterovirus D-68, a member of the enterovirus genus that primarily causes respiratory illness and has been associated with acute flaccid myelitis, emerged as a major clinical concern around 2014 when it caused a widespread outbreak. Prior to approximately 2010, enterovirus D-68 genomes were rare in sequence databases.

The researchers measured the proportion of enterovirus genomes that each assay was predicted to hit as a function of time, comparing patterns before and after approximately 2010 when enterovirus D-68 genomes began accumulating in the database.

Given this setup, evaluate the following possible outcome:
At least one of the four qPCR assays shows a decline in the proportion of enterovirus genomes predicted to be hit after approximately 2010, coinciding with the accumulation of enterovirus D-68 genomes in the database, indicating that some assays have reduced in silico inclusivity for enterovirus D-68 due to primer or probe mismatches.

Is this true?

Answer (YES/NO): YES